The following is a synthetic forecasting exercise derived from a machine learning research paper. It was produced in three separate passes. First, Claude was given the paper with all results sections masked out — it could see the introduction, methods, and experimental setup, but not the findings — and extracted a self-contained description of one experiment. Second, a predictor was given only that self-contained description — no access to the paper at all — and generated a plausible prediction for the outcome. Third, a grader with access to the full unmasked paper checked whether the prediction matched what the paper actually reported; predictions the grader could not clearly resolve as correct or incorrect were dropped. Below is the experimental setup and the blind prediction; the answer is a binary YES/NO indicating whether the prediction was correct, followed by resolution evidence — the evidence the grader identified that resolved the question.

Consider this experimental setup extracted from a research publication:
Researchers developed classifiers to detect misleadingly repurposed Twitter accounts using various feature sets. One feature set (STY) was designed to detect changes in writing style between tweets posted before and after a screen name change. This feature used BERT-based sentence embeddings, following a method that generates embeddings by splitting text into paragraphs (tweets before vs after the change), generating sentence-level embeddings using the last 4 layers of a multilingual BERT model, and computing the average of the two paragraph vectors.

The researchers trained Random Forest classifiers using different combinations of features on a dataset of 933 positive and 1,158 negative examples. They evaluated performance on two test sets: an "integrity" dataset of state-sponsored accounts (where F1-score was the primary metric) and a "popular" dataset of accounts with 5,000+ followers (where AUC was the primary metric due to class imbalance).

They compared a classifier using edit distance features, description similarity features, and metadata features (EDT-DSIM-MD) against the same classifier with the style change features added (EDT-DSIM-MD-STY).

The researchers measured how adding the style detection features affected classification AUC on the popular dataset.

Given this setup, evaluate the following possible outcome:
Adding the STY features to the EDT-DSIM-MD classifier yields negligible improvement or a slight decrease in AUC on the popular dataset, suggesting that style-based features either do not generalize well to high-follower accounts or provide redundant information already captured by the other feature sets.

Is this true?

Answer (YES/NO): YES